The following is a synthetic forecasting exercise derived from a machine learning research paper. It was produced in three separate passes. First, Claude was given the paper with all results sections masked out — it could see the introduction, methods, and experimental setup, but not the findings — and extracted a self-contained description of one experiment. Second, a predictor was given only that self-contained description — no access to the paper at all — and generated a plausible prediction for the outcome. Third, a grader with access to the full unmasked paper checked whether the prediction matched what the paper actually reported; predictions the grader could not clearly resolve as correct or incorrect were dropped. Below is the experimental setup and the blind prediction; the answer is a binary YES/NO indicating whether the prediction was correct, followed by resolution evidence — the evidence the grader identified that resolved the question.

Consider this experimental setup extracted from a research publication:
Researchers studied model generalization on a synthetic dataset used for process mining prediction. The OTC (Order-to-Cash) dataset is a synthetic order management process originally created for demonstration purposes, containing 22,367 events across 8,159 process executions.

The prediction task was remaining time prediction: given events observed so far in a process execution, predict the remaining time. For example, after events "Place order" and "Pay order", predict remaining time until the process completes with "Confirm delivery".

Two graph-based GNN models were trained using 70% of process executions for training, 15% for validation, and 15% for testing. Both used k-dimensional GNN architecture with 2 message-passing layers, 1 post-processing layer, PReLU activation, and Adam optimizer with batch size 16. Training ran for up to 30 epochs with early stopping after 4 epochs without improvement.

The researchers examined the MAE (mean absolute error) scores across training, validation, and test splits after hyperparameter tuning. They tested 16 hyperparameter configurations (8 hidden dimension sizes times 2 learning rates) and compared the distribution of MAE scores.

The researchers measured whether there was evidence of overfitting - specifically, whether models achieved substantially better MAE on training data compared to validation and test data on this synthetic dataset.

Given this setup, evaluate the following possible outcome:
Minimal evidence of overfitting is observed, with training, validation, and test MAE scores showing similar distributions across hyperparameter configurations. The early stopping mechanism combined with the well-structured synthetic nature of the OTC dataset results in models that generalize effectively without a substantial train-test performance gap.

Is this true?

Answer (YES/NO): NO